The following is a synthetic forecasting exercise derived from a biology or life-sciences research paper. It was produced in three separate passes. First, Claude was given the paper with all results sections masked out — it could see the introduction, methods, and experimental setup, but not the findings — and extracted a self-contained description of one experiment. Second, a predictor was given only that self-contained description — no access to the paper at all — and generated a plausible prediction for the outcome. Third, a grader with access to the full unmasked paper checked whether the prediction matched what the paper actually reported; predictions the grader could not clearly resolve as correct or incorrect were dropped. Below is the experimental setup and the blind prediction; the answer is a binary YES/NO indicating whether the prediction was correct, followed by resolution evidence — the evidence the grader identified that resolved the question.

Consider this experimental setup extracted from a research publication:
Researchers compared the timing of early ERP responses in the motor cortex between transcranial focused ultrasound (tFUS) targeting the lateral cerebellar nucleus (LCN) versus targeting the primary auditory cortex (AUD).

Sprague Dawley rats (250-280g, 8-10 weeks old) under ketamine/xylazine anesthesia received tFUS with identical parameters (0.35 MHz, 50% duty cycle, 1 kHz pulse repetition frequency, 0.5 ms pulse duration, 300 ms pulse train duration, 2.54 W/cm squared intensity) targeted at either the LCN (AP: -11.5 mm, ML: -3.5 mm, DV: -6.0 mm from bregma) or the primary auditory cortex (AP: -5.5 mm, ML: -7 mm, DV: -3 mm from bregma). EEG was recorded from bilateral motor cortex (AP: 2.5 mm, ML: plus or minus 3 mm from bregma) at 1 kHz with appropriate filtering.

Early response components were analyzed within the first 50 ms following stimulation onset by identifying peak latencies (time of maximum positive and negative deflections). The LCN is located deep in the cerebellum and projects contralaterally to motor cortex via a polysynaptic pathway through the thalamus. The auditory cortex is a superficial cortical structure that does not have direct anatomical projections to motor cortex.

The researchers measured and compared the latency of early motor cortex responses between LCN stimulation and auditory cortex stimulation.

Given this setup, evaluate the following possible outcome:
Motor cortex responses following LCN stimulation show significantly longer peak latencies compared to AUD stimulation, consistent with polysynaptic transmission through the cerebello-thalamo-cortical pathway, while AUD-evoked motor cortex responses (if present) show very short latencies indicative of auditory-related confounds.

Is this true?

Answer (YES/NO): NO